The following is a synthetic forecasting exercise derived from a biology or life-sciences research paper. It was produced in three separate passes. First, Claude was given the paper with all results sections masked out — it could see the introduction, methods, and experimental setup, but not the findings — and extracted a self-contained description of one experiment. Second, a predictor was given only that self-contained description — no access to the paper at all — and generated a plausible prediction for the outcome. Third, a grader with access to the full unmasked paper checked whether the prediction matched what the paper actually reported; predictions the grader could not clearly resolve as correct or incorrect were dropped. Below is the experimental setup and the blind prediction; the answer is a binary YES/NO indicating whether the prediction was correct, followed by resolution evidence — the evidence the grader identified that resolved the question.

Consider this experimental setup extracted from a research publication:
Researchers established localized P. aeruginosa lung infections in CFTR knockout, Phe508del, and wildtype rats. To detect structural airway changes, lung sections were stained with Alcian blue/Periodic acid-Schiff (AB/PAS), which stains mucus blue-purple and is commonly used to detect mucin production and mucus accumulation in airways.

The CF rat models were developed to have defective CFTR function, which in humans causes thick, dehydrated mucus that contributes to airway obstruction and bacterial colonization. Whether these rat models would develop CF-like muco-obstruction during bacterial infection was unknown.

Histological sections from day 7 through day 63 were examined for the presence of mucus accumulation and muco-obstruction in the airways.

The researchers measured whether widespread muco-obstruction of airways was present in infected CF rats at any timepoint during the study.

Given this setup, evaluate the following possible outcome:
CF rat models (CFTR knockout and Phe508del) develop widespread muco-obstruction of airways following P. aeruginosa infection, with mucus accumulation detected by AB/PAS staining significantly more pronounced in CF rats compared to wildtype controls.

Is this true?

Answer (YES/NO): NO